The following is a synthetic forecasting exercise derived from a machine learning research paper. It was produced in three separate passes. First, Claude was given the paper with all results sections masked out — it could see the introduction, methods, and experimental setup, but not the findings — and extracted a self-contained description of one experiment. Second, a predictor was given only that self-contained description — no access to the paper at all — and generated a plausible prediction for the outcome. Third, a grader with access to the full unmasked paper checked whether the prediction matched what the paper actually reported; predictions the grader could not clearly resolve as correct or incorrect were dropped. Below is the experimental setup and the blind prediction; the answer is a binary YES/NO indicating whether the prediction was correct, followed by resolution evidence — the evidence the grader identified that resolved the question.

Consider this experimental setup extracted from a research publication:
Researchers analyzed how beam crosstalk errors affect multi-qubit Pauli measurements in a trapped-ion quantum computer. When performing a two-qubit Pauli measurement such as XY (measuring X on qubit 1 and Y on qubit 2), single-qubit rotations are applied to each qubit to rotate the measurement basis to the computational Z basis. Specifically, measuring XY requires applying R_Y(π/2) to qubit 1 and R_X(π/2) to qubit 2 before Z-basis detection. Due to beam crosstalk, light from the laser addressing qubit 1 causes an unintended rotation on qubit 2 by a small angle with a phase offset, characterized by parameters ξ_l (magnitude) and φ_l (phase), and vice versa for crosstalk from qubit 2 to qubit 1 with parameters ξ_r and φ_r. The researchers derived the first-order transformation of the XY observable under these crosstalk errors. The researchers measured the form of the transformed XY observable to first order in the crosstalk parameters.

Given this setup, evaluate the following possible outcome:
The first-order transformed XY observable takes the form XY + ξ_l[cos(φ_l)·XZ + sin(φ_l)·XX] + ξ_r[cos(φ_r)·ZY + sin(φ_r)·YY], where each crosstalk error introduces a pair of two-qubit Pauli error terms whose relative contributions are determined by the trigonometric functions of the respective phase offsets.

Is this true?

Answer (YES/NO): NO